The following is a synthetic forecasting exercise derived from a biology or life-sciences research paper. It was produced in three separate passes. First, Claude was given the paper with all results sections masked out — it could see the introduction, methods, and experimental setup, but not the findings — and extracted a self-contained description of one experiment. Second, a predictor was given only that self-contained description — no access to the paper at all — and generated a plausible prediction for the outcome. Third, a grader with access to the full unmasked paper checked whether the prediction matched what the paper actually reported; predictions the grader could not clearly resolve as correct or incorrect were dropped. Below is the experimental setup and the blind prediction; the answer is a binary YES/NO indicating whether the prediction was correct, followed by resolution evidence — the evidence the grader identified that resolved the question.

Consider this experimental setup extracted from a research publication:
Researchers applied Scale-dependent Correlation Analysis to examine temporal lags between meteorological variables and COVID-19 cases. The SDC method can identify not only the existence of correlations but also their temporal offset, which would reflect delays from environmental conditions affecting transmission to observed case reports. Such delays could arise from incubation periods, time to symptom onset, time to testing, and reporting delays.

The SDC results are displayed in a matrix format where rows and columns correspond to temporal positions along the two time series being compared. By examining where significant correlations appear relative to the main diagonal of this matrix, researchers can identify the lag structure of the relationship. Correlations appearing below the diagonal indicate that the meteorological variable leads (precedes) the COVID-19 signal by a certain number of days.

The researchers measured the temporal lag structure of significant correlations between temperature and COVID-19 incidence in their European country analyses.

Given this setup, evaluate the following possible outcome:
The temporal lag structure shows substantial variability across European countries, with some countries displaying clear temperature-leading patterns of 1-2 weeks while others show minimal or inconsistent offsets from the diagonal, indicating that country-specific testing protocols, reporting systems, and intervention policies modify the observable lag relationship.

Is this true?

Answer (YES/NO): NO